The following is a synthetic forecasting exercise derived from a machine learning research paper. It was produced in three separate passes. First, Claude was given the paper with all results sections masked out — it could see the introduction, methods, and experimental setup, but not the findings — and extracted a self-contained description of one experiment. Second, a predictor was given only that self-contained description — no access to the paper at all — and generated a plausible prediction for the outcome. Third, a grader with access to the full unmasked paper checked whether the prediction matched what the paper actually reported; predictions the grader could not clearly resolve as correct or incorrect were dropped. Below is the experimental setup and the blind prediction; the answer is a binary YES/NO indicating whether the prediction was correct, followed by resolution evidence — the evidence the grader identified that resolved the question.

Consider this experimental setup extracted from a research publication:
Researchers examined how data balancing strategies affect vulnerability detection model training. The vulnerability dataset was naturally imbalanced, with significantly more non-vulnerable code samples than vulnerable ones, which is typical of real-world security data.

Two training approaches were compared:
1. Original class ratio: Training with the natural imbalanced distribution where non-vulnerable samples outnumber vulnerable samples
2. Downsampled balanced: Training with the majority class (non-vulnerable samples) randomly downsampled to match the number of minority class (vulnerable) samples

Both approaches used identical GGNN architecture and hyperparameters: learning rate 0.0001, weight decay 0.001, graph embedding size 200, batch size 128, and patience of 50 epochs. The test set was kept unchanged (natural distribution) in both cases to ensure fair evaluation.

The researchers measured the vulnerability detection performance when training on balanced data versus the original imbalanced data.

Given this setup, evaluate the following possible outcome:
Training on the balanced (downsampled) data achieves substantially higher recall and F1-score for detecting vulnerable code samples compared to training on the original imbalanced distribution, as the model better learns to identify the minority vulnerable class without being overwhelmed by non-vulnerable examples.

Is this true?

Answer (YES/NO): NO